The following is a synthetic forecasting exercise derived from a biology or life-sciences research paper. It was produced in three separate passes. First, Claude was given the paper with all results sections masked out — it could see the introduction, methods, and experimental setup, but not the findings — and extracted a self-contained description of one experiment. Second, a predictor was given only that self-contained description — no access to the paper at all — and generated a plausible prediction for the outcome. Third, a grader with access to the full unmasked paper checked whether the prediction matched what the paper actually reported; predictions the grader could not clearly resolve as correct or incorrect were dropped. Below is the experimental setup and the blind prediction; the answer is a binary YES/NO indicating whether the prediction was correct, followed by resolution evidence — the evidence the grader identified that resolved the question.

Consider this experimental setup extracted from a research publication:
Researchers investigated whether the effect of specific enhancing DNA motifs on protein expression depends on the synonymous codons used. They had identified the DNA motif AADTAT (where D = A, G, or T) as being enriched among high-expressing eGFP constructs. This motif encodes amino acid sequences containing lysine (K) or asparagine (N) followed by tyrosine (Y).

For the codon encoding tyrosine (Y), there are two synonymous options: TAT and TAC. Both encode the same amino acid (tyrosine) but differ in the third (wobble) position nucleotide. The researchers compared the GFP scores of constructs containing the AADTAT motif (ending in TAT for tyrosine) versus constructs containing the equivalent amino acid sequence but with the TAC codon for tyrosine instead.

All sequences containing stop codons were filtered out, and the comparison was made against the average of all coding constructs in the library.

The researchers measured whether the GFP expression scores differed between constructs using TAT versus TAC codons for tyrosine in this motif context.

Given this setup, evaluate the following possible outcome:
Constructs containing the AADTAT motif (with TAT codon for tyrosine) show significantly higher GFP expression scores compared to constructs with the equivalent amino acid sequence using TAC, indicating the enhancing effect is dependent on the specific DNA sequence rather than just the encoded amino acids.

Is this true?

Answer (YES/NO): NO